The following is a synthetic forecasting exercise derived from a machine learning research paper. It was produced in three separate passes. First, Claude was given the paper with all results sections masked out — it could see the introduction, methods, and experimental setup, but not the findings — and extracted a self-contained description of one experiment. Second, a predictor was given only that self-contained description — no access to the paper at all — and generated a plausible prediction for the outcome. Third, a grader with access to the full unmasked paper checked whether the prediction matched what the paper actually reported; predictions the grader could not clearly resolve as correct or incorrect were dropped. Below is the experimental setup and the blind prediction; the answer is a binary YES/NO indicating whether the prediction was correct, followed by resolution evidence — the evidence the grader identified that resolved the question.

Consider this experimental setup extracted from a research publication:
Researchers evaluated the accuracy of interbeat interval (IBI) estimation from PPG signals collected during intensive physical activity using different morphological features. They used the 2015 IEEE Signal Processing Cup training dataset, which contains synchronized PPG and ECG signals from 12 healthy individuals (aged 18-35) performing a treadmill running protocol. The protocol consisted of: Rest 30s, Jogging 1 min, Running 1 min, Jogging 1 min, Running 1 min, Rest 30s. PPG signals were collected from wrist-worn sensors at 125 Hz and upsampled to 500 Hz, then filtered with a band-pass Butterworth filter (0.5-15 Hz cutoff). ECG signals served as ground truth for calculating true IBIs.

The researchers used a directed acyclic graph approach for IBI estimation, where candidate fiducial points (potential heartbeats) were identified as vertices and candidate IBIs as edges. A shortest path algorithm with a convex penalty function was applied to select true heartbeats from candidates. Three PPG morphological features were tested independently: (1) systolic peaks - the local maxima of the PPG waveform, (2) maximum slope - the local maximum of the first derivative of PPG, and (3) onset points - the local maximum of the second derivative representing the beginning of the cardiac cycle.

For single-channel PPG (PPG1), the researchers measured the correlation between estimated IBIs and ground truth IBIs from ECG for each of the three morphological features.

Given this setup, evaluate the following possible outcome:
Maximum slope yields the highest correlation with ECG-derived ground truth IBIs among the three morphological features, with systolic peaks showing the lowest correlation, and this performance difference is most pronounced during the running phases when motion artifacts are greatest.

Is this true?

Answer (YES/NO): NO